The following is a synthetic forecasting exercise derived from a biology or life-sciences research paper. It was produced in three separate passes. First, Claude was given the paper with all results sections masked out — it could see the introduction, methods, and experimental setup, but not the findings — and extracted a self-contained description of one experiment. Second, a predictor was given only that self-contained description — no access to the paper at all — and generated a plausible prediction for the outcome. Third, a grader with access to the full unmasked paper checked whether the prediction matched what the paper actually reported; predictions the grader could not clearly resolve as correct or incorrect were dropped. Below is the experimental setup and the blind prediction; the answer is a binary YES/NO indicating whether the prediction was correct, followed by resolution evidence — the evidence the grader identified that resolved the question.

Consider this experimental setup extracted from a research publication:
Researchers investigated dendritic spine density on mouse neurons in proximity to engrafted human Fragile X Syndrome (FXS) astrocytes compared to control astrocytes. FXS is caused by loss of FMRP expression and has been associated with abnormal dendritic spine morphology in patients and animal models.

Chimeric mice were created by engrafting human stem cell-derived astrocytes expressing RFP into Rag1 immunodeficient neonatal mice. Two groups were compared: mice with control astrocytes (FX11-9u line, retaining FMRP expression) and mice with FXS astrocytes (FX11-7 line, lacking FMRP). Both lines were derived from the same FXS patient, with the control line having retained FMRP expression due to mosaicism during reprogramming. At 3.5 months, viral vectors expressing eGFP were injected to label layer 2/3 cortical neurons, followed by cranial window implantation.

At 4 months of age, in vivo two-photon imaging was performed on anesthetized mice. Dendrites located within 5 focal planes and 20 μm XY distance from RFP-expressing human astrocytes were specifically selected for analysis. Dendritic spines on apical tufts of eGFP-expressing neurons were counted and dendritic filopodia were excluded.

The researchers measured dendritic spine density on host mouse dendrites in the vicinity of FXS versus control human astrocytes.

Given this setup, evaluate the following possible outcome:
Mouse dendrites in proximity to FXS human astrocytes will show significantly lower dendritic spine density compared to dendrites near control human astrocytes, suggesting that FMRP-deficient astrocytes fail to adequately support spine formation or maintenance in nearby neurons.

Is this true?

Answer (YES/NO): NO